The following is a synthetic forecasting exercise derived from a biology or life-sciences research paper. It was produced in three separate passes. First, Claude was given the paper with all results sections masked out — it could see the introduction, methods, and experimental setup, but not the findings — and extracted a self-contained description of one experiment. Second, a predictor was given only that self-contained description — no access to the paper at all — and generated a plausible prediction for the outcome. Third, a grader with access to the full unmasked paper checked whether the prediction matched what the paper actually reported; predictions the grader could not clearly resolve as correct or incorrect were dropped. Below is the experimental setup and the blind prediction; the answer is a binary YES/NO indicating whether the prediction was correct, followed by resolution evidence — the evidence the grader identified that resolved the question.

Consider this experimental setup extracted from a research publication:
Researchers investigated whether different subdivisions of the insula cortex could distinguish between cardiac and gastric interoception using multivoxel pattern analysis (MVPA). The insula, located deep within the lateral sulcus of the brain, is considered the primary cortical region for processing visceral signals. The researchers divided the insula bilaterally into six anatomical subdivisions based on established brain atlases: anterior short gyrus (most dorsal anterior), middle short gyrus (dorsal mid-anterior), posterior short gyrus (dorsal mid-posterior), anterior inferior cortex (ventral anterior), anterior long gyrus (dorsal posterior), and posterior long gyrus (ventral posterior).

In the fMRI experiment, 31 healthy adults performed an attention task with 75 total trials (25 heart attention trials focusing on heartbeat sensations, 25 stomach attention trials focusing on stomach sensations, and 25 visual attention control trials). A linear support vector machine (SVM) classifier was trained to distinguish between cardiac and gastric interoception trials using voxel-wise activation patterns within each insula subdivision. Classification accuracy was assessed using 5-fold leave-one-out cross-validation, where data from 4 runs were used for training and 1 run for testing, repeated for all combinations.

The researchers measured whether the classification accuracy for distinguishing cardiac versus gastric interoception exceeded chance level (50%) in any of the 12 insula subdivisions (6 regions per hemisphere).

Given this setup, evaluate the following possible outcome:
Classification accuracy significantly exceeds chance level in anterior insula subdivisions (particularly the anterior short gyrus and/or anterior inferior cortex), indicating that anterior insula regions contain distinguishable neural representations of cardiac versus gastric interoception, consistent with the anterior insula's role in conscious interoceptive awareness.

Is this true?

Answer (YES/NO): NO